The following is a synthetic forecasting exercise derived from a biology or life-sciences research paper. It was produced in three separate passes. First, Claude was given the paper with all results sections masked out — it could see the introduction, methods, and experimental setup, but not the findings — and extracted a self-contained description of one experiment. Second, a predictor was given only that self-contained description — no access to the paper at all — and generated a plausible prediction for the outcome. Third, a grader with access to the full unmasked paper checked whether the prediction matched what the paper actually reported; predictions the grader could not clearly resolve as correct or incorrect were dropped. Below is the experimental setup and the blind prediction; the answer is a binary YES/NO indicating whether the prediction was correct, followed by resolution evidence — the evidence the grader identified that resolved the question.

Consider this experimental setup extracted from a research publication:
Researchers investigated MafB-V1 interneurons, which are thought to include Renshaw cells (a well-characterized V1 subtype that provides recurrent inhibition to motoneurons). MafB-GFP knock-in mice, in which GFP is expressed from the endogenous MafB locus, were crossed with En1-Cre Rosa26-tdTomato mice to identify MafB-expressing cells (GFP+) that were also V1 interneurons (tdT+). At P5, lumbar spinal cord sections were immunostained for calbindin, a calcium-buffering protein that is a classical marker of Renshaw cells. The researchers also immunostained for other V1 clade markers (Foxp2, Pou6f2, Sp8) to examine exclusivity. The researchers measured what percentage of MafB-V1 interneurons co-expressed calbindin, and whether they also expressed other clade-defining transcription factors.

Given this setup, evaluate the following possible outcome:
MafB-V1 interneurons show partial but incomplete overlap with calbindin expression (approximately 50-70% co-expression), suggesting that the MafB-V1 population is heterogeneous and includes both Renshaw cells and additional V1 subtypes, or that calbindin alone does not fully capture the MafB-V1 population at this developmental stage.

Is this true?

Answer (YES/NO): NO